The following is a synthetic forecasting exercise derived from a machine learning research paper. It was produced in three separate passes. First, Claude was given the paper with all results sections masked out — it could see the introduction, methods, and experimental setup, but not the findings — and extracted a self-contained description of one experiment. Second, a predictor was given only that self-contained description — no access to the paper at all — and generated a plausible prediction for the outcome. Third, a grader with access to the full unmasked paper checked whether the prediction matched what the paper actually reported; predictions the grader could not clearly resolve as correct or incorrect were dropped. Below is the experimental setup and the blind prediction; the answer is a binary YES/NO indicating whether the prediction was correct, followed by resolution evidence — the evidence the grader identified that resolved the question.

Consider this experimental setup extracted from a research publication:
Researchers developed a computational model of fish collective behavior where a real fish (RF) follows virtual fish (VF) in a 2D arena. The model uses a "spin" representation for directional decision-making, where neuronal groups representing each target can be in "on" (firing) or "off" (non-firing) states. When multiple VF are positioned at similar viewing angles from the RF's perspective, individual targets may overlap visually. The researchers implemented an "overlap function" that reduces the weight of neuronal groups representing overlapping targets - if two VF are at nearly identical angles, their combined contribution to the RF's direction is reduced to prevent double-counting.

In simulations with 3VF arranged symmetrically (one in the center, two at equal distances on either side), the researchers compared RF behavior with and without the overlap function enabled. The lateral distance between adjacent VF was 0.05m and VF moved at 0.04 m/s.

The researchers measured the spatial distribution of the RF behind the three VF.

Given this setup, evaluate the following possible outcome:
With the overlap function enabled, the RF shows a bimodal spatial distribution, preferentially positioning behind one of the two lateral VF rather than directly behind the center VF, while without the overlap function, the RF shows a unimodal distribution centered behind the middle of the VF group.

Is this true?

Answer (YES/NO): NO